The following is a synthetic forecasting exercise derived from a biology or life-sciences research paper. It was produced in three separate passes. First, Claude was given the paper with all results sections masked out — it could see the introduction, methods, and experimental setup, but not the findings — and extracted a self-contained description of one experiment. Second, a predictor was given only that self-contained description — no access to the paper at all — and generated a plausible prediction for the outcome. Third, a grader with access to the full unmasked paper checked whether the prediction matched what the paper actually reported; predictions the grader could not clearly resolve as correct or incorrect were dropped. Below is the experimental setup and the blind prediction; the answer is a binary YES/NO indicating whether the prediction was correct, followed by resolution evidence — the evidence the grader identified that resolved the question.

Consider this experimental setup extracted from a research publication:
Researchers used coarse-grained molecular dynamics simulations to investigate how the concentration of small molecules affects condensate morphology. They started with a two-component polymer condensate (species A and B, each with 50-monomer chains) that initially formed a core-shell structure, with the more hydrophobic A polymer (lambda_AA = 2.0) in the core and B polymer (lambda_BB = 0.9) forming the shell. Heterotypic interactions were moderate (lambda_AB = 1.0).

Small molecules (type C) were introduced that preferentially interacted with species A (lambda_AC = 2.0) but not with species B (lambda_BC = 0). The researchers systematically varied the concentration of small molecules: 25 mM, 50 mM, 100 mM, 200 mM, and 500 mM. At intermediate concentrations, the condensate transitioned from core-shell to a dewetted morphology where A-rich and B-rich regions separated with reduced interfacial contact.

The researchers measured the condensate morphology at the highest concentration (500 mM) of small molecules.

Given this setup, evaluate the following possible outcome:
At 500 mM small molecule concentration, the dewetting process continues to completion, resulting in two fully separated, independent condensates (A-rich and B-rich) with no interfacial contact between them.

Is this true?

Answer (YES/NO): NO